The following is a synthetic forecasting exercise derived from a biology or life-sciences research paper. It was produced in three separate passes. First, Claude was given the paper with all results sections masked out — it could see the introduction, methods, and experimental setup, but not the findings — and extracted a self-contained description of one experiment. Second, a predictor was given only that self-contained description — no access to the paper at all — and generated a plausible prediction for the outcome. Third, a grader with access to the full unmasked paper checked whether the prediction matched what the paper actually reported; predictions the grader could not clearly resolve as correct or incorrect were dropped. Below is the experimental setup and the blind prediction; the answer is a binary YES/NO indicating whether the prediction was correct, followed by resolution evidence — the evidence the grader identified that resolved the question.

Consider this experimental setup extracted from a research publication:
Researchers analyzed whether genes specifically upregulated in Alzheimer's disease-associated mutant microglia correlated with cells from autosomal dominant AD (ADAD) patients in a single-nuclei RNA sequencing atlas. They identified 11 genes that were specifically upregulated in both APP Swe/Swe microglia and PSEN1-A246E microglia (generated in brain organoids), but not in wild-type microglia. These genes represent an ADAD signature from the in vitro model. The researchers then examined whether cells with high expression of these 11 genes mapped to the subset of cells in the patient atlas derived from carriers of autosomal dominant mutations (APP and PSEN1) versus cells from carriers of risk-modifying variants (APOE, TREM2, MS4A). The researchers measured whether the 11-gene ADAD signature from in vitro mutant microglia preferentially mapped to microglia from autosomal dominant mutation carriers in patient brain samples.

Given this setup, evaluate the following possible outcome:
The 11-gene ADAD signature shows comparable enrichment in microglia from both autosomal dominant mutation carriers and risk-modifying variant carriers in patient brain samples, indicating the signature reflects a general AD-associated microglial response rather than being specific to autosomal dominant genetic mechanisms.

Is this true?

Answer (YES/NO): NO